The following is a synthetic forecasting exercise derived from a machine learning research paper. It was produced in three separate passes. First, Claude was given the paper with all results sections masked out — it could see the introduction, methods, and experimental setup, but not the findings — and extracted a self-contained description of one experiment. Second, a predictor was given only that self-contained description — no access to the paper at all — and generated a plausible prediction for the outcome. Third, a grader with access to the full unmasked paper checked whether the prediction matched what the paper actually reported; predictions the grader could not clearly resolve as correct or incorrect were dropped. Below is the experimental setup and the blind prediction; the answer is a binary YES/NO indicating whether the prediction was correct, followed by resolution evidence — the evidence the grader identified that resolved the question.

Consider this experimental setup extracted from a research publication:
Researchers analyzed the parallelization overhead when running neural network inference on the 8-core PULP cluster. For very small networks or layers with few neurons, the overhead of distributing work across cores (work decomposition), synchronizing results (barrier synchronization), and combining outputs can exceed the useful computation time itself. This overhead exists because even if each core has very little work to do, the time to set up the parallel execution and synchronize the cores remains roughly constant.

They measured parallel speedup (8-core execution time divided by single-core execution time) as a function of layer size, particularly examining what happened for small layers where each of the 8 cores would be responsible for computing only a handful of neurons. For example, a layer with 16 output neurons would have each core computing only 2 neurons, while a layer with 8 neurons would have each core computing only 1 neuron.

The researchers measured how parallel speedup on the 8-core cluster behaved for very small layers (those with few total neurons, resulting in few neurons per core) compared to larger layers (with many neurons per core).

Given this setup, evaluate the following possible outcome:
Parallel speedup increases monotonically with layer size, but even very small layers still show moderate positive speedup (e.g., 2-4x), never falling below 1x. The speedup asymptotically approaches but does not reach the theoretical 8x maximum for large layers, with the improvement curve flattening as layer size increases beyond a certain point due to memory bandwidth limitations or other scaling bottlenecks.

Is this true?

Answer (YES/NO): NO